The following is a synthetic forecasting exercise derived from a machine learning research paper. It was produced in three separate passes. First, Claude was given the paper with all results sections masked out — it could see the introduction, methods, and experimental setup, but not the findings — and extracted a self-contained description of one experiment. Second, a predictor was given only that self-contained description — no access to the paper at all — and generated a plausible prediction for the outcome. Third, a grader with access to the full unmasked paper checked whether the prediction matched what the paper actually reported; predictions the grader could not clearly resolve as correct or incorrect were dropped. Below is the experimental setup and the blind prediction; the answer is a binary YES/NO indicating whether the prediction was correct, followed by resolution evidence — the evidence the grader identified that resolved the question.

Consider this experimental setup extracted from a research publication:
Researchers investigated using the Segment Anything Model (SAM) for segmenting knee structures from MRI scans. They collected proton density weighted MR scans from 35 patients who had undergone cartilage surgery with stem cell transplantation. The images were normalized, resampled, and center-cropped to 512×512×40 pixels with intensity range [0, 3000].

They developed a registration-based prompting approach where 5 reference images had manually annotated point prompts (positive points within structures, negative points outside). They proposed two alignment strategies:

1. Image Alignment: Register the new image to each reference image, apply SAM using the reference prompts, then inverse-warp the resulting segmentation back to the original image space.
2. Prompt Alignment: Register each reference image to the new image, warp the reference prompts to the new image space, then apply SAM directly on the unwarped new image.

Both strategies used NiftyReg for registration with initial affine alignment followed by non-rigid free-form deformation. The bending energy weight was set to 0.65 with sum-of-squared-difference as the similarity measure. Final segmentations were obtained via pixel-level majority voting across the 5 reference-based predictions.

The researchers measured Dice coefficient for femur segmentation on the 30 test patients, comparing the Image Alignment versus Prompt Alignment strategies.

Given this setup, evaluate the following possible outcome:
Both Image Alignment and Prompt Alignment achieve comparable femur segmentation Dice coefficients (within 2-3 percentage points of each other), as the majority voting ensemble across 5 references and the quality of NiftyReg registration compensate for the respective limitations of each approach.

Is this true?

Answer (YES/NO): YES